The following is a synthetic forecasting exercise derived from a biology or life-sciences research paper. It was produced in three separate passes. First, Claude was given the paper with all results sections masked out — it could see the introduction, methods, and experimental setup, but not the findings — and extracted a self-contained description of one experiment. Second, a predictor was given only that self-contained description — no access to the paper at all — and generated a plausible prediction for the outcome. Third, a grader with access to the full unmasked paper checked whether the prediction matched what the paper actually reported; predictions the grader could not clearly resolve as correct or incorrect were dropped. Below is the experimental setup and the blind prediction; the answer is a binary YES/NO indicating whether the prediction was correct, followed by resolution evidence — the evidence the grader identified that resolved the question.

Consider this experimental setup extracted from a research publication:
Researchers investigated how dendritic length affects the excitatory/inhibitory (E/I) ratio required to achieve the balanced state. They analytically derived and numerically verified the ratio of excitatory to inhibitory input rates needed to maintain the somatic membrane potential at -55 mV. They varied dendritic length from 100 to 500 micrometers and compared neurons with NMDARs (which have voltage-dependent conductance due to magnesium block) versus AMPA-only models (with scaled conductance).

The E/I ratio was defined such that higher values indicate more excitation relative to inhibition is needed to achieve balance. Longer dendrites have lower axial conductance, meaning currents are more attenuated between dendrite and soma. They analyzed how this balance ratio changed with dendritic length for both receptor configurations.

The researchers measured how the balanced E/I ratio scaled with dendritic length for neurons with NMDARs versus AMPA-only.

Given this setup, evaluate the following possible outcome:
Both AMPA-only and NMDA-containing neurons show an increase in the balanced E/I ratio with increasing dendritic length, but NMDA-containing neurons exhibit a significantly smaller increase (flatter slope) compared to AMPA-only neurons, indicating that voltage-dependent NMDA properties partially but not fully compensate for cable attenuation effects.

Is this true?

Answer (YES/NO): YES